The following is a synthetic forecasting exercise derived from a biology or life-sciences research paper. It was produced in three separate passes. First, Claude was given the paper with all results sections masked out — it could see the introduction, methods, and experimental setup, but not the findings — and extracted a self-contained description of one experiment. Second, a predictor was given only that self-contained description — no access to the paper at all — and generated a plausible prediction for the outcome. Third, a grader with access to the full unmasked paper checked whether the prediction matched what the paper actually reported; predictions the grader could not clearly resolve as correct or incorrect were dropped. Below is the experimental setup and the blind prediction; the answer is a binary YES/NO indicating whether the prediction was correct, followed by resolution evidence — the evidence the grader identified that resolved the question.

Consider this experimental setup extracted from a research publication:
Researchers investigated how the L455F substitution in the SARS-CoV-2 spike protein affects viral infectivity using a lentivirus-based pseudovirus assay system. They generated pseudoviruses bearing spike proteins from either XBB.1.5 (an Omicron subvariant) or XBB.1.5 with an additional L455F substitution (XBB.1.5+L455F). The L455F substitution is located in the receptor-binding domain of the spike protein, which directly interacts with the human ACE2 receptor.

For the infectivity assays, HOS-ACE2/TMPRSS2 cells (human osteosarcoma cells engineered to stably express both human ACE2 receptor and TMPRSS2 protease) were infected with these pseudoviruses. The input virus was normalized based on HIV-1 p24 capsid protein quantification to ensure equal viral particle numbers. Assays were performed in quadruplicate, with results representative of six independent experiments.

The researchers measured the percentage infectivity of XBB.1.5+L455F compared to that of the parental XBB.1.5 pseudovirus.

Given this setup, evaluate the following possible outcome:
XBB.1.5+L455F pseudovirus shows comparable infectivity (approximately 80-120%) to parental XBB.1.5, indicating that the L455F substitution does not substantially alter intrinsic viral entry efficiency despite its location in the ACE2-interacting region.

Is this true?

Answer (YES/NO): NO